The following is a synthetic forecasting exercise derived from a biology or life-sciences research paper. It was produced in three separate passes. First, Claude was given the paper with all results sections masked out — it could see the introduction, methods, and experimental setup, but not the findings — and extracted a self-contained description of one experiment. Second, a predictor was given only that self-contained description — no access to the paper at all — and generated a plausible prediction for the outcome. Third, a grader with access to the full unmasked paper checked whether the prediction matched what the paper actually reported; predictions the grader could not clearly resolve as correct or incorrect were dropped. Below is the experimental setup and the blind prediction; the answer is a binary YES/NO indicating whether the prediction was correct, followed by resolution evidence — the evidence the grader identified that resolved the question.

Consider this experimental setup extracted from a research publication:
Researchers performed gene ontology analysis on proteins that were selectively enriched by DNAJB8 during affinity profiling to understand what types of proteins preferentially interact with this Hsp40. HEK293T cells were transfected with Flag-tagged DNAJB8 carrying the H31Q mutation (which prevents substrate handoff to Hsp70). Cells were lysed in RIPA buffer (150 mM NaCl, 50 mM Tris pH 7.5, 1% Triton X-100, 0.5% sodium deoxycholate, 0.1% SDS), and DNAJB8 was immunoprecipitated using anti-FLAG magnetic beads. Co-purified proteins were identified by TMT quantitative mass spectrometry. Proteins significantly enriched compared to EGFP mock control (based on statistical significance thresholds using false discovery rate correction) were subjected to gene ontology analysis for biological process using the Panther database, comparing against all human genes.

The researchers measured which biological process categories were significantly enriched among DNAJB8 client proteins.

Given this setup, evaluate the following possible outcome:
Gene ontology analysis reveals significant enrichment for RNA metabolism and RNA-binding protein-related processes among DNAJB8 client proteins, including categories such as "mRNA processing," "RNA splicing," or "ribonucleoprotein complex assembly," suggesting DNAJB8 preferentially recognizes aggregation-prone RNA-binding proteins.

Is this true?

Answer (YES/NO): NO